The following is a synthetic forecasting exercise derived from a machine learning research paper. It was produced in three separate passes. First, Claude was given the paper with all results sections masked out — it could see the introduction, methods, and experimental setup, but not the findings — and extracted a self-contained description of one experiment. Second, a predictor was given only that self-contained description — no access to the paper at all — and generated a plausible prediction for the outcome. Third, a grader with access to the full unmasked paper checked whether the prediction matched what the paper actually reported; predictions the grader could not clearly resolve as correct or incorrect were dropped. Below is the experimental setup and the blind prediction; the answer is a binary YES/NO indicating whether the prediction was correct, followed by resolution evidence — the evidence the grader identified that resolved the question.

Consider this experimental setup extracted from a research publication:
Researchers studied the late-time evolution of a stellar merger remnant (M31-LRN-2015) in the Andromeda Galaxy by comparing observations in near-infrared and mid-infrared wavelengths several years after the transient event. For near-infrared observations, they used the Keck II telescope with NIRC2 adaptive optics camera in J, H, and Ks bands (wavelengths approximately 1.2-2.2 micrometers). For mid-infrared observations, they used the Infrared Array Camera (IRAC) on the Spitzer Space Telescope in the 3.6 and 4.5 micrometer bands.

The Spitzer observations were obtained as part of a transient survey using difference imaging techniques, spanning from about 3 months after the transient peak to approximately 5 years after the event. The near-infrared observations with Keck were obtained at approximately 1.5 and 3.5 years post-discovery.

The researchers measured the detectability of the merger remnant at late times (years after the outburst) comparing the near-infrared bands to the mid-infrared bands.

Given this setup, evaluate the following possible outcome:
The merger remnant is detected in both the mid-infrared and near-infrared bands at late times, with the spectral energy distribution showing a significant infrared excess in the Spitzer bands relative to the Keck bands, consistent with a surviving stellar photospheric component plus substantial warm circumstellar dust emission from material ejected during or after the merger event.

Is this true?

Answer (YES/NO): NO